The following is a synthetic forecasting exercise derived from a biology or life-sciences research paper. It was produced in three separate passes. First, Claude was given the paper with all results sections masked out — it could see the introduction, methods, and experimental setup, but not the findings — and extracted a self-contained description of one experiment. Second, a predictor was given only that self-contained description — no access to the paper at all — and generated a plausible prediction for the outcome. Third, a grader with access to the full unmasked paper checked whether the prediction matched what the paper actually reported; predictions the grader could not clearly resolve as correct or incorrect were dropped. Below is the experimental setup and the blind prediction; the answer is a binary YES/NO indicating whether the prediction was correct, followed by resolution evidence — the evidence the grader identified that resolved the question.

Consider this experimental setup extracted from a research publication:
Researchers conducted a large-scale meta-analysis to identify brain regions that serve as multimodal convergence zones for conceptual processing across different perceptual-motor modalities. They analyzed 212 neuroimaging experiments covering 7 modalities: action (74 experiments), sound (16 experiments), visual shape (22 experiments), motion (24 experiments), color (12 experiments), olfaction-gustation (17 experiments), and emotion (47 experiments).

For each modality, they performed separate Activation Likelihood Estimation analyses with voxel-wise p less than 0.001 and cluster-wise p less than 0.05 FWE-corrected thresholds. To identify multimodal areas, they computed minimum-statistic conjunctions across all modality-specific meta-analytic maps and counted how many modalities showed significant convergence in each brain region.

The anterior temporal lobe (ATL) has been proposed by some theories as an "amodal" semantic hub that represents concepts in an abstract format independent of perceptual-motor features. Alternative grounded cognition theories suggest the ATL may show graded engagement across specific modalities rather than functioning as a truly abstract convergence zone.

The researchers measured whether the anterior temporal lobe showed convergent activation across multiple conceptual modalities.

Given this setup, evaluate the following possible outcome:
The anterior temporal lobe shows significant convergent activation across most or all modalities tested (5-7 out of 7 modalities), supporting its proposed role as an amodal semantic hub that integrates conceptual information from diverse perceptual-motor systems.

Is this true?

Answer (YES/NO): NO